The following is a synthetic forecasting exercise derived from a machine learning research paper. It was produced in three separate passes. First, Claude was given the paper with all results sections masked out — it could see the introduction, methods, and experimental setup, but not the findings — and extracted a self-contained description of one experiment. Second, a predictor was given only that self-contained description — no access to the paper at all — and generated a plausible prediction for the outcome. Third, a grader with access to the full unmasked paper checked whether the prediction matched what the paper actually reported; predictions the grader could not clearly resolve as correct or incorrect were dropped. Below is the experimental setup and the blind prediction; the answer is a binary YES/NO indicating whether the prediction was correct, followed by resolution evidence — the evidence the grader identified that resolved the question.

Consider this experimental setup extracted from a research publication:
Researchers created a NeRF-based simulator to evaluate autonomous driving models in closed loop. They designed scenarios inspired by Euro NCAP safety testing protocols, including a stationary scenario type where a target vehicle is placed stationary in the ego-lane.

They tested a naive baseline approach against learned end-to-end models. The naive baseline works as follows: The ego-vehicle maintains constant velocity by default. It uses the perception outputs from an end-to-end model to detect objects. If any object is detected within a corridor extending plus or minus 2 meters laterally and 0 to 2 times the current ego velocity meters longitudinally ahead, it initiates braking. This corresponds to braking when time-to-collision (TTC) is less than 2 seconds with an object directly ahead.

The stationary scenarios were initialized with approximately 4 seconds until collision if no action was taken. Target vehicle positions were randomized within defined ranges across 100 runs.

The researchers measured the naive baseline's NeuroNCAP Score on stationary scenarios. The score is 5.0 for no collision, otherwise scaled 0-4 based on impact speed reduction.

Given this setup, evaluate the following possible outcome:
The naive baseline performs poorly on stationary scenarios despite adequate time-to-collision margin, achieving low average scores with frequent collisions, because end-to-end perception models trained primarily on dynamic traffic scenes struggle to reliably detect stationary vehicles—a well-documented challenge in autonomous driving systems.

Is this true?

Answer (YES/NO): NO